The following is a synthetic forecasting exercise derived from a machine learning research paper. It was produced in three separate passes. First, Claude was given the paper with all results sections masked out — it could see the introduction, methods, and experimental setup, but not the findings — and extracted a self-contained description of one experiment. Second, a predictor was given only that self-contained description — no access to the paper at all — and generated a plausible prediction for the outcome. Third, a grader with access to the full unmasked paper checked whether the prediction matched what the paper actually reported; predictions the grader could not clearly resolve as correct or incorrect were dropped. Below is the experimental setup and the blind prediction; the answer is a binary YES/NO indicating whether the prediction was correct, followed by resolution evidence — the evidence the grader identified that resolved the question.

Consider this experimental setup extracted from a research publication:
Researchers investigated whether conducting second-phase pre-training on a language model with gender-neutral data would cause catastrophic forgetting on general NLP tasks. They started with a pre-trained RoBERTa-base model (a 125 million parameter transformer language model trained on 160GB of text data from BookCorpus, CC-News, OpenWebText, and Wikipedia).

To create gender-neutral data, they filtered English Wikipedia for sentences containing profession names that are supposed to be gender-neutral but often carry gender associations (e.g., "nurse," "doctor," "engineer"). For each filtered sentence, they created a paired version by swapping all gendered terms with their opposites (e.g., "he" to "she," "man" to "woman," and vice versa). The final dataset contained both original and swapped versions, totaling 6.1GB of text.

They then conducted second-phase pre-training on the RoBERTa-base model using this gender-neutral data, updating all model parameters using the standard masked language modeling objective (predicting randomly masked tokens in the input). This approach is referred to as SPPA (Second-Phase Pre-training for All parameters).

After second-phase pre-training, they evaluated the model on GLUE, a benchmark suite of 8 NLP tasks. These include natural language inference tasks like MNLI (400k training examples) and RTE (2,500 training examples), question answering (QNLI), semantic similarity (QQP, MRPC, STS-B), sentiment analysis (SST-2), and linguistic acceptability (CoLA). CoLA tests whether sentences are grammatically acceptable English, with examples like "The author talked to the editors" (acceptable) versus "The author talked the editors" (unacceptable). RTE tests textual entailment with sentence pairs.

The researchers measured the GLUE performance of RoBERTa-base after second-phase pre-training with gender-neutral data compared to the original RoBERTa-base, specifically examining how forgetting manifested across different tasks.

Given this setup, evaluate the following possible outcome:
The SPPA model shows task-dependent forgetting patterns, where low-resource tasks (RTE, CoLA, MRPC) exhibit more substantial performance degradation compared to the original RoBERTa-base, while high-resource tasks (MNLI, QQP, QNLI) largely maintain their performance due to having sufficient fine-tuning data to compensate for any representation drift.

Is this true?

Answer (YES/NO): YES